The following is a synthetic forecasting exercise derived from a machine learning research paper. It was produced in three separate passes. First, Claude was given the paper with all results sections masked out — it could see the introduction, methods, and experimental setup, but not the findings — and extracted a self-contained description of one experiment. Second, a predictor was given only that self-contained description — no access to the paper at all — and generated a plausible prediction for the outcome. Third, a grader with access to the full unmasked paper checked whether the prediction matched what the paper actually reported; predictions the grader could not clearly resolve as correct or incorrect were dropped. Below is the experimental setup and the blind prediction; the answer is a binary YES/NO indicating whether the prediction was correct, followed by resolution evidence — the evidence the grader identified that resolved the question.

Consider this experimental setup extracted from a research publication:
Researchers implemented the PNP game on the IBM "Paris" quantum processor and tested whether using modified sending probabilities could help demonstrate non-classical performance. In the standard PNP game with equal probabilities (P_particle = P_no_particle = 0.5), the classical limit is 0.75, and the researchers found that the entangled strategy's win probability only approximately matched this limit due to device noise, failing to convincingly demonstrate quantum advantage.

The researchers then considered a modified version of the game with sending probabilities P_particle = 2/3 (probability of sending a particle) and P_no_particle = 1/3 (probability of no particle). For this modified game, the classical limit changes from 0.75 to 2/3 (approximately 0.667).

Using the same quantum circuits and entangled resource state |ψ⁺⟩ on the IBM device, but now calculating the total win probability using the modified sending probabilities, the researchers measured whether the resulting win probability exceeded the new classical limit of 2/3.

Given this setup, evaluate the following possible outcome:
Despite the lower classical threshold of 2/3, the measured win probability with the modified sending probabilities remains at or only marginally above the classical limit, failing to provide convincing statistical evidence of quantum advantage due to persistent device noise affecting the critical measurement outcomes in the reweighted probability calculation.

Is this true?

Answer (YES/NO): NO